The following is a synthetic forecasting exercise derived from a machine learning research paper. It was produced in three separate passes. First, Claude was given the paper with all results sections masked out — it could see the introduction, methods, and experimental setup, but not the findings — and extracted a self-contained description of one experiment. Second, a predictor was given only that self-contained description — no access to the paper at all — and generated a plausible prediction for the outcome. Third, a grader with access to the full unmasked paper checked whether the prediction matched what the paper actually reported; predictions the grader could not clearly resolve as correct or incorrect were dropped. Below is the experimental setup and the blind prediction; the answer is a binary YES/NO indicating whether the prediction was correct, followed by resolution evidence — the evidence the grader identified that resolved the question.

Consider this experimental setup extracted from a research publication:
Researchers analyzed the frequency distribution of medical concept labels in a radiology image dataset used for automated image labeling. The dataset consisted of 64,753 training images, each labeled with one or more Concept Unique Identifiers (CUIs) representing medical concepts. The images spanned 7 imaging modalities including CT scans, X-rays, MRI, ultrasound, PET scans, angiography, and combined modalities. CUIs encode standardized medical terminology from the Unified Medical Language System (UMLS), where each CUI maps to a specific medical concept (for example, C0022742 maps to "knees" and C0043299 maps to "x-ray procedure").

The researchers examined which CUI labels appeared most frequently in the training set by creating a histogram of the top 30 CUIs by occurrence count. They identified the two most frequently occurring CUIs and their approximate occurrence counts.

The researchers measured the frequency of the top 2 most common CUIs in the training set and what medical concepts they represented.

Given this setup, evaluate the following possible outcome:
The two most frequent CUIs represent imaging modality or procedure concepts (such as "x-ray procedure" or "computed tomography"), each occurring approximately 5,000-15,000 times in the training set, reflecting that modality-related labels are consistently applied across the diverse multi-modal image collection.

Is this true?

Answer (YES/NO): NO